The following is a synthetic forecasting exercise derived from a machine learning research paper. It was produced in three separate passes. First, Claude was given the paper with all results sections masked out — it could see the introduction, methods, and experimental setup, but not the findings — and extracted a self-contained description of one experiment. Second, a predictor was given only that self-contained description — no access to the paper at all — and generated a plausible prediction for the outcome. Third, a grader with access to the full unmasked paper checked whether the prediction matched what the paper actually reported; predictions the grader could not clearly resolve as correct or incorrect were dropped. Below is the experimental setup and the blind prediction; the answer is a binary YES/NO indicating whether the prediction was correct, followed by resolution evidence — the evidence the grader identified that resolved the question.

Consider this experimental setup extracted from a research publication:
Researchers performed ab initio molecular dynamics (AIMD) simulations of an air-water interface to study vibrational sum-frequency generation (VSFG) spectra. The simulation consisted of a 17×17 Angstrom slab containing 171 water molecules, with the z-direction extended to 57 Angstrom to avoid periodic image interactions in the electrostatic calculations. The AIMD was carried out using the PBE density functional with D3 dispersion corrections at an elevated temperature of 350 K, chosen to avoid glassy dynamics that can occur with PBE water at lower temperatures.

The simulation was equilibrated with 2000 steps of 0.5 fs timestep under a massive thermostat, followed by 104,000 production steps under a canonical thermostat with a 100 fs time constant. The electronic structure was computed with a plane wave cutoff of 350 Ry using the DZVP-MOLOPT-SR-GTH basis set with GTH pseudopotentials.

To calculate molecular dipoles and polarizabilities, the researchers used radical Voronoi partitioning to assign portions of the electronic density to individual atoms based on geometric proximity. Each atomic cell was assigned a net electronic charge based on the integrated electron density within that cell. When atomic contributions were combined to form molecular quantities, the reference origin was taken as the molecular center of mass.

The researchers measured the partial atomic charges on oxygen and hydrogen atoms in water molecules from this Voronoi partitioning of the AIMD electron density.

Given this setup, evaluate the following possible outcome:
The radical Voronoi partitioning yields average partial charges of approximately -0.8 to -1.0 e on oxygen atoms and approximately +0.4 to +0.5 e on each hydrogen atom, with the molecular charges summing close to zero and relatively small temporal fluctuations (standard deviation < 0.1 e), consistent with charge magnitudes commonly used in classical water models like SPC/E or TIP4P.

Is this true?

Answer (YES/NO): NO